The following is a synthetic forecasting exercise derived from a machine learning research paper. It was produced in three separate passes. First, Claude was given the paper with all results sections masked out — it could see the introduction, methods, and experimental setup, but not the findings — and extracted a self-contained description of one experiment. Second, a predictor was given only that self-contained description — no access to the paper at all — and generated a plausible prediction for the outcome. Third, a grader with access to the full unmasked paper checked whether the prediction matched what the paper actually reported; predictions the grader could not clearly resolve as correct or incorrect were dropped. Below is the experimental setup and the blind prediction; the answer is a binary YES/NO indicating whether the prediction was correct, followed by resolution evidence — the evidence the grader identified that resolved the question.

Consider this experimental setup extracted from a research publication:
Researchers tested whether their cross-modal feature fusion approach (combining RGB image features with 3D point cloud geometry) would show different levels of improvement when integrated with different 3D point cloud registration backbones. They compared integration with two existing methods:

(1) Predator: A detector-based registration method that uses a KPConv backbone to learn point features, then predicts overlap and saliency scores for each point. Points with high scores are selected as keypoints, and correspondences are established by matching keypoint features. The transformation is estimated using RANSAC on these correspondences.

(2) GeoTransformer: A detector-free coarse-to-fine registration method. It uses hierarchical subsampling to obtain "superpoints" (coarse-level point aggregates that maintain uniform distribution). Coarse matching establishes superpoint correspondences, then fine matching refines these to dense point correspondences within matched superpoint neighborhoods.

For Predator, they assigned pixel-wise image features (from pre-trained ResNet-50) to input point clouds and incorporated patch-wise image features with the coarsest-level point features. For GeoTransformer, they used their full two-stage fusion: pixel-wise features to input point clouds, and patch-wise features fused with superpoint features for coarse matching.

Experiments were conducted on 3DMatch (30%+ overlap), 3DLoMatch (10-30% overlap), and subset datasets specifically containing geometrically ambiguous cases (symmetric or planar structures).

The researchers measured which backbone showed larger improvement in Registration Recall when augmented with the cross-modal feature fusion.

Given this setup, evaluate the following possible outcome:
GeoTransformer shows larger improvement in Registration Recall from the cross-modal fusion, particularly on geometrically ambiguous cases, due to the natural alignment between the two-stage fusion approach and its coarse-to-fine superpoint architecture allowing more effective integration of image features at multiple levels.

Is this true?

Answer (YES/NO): YES